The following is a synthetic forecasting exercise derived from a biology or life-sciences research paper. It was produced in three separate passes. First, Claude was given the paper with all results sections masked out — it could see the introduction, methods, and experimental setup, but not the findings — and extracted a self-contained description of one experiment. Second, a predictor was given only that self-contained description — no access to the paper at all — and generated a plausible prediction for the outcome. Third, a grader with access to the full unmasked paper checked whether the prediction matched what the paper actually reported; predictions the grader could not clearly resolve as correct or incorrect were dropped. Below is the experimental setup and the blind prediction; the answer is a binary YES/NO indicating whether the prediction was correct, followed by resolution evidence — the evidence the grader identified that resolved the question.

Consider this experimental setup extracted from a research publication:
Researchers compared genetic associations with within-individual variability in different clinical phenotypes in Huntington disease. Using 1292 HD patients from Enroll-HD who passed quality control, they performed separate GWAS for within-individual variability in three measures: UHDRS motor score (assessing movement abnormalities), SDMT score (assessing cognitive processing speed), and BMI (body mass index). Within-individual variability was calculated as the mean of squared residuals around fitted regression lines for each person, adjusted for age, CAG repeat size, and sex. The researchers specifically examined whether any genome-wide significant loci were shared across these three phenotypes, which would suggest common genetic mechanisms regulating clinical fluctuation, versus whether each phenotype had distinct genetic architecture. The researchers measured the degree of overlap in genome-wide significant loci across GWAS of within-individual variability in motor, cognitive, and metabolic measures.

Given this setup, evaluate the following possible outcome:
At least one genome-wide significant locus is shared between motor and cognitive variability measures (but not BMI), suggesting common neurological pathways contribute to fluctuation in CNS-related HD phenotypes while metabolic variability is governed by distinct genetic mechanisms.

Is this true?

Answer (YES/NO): NO